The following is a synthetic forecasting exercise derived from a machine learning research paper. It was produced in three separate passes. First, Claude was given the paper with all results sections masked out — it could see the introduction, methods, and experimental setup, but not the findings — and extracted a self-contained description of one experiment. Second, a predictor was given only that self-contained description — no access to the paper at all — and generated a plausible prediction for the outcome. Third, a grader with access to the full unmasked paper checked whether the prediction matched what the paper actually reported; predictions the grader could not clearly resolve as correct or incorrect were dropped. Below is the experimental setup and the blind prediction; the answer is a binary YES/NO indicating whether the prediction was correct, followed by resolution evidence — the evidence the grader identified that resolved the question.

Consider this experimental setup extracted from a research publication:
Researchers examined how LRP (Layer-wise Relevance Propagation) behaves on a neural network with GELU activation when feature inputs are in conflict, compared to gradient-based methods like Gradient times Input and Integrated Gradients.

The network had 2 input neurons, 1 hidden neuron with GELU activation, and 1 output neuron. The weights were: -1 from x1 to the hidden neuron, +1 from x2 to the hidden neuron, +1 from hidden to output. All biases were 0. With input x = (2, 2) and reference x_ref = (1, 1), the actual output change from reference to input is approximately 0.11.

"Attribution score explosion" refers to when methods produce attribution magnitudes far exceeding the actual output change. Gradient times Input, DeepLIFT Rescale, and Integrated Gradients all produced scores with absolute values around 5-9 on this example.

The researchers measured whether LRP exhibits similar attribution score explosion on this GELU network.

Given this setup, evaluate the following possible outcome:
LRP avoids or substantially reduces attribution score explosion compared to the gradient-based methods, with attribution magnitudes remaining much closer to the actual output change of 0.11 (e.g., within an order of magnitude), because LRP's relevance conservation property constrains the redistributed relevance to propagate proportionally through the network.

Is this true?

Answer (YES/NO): NO